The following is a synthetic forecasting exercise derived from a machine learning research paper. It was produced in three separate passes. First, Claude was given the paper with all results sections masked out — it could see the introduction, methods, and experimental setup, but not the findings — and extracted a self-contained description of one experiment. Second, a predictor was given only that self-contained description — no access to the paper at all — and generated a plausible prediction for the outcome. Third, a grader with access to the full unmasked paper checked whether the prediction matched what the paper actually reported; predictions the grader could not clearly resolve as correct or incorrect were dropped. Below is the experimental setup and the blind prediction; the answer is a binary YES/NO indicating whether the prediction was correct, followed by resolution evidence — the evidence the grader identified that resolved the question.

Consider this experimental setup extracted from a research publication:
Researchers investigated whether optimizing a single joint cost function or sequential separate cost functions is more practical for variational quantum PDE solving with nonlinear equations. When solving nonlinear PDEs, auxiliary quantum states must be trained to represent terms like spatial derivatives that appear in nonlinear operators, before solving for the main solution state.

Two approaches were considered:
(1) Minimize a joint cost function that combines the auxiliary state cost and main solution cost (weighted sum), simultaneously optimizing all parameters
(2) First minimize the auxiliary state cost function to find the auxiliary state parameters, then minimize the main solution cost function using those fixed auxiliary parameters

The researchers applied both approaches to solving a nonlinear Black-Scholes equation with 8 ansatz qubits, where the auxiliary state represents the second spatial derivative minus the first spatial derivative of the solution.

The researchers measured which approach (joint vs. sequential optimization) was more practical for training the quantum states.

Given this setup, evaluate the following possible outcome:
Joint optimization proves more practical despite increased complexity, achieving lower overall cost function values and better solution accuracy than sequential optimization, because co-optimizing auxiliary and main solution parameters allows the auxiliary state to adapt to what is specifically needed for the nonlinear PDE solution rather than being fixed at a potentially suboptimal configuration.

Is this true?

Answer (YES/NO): NO